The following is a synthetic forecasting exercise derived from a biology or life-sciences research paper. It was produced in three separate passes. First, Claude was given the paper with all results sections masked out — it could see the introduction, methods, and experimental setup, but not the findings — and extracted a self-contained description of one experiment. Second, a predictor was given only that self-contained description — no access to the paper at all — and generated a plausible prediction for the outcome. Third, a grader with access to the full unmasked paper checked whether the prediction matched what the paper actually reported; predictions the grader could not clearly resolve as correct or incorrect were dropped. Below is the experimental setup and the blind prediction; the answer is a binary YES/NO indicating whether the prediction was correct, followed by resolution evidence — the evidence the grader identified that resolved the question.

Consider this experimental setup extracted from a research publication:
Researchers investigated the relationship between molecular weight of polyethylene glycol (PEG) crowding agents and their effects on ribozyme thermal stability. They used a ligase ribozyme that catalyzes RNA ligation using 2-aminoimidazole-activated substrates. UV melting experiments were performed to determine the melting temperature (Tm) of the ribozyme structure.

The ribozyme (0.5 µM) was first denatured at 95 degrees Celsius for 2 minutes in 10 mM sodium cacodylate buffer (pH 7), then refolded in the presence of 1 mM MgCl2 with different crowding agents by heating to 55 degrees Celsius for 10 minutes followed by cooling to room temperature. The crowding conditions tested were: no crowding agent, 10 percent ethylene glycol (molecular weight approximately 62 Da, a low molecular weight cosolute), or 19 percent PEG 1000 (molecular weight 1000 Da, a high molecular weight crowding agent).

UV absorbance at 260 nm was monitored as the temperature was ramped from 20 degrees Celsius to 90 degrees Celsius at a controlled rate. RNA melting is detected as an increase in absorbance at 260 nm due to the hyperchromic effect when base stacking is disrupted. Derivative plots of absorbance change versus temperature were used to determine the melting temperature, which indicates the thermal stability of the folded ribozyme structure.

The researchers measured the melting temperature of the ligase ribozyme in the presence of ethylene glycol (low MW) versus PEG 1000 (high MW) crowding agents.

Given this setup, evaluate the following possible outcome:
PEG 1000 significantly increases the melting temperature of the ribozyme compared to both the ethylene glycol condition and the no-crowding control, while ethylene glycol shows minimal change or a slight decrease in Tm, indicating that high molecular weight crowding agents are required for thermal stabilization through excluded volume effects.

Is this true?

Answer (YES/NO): NO